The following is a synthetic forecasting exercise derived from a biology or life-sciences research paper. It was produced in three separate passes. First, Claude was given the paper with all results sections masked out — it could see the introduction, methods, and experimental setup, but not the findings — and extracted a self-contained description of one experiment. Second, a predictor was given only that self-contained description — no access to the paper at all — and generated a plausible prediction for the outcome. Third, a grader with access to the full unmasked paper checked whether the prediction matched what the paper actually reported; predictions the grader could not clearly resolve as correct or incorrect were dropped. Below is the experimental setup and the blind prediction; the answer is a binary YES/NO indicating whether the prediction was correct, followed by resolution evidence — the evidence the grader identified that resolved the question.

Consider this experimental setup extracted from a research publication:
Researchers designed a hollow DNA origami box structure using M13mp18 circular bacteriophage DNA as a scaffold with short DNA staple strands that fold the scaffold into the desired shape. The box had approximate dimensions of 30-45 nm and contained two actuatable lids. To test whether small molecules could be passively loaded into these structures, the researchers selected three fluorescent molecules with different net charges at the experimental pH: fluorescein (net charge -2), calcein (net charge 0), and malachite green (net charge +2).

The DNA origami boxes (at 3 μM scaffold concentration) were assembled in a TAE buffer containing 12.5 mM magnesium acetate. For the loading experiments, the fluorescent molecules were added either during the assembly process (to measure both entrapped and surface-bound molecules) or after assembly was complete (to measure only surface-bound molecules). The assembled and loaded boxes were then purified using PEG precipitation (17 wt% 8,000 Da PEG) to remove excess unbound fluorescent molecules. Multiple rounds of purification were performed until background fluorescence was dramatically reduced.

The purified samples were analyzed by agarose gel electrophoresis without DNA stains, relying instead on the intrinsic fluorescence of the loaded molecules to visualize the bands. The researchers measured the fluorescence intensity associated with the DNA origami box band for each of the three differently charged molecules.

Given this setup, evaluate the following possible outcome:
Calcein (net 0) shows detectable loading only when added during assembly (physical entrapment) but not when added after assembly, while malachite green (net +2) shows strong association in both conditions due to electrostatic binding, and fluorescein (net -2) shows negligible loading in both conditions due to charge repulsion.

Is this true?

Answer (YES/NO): NO